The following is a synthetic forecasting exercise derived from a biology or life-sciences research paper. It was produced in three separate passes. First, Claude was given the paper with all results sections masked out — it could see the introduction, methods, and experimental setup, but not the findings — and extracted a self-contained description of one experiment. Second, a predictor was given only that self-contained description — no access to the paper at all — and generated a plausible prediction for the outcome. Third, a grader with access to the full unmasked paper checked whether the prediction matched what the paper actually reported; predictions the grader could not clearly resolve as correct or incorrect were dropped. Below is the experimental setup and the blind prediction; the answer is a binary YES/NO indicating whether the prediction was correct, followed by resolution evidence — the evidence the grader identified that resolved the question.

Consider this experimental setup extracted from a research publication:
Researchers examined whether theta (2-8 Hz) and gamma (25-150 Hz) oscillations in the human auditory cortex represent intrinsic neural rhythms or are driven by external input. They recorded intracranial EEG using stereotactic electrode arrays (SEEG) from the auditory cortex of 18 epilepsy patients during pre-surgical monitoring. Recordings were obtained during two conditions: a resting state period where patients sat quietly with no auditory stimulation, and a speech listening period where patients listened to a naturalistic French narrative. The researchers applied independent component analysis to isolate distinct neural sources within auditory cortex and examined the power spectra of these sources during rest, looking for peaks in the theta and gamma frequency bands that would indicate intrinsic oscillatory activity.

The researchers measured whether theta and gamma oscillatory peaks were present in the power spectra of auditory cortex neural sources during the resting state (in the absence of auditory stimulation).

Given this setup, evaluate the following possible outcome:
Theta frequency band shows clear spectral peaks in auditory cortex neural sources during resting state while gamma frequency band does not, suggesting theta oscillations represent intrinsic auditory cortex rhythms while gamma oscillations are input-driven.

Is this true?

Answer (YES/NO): NO